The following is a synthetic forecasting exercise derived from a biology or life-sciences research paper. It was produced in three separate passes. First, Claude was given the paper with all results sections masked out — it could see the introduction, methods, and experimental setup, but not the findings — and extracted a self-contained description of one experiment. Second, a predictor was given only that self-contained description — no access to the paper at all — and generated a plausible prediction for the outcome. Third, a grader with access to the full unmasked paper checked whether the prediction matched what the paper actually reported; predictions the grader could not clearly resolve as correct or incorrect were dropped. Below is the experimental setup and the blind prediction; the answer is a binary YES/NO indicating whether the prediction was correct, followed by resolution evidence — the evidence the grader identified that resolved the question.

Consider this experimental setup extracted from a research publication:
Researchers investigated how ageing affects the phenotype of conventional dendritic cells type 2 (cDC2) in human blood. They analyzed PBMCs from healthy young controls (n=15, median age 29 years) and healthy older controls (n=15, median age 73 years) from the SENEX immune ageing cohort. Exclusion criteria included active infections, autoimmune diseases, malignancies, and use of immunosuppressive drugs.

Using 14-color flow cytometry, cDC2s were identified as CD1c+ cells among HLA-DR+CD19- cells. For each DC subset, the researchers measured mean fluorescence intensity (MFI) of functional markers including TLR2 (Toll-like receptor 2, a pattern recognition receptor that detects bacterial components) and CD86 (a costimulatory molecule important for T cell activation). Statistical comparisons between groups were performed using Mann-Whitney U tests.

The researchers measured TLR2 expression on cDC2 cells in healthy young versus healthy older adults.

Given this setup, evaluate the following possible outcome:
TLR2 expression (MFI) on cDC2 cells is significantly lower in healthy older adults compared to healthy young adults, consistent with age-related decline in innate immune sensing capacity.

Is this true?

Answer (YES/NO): NO